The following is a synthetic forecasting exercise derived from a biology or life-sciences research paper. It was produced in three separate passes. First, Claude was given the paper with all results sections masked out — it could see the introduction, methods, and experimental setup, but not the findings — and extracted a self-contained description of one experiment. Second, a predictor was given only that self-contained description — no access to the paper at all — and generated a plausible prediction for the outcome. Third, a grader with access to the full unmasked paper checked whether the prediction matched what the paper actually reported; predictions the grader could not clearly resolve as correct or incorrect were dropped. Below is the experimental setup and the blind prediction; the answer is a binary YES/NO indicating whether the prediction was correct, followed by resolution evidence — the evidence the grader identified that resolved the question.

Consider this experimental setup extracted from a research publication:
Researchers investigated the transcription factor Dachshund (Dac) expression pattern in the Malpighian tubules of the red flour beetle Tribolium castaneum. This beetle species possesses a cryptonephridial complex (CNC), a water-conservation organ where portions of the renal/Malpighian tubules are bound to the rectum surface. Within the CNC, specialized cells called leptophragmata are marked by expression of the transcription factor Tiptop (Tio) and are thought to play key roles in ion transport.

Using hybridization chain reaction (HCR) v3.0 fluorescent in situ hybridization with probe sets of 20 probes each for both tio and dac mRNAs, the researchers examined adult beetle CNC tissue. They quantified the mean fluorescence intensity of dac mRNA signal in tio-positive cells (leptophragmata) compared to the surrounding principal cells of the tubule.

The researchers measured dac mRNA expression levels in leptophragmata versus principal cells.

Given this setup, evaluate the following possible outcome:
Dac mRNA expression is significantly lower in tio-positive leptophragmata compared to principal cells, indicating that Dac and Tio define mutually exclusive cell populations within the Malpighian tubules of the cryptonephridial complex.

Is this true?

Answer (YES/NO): NO